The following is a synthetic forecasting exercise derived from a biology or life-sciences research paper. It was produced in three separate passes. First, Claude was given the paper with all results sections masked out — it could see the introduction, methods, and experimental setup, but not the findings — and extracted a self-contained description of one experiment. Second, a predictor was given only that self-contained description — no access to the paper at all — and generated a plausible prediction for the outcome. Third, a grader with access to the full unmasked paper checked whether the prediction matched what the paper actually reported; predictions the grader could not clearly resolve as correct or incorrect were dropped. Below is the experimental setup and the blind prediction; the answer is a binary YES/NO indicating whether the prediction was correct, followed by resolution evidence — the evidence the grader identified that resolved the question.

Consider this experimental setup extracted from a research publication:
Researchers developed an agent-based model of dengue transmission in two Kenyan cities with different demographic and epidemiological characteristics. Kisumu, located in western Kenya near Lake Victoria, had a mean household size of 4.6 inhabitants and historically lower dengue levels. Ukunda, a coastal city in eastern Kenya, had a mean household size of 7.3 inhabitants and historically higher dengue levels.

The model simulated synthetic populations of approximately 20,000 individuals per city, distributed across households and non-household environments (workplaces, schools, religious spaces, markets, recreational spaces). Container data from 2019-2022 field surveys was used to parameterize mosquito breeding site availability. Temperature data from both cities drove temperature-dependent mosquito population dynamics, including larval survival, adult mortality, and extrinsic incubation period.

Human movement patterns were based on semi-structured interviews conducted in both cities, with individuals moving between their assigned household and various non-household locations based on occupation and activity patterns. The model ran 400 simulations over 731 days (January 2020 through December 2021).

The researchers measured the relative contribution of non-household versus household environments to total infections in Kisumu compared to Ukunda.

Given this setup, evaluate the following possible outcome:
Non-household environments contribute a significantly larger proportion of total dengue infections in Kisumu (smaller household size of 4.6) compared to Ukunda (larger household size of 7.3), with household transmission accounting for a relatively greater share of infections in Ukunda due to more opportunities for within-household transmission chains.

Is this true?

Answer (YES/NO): NO